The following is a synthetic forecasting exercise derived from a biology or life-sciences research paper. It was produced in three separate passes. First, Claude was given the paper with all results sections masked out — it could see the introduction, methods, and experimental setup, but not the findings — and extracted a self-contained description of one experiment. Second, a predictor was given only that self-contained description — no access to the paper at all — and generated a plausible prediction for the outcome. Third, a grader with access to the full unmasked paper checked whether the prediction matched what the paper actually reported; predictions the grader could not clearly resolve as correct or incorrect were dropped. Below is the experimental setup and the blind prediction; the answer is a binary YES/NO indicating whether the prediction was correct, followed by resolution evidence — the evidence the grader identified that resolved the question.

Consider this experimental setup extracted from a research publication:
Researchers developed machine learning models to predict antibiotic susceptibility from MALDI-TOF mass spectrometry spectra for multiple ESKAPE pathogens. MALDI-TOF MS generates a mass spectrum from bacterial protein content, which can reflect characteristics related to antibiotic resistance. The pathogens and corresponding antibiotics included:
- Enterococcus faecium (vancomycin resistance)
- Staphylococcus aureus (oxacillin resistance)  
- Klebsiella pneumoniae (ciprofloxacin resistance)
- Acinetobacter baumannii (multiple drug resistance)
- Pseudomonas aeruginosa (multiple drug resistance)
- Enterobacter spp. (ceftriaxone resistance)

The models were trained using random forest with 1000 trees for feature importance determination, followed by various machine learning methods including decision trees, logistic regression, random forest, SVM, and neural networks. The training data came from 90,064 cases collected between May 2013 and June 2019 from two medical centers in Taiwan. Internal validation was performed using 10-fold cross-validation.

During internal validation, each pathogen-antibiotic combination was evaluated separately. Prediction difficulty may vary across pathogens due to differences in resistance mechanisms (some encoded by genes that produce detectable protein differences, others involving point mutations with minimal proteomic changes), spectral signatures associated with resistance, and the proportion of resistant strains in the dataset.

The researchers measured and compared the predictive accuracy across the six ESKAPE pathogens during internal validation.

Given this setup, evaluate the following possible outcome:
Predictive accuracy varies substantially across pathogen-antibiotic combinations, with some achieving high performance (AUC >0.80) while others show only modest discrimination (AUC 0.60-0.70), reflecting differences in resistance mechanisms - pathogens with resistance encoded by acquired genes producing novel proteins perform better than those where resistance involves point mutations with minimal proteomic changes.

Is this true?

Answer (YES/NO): YES